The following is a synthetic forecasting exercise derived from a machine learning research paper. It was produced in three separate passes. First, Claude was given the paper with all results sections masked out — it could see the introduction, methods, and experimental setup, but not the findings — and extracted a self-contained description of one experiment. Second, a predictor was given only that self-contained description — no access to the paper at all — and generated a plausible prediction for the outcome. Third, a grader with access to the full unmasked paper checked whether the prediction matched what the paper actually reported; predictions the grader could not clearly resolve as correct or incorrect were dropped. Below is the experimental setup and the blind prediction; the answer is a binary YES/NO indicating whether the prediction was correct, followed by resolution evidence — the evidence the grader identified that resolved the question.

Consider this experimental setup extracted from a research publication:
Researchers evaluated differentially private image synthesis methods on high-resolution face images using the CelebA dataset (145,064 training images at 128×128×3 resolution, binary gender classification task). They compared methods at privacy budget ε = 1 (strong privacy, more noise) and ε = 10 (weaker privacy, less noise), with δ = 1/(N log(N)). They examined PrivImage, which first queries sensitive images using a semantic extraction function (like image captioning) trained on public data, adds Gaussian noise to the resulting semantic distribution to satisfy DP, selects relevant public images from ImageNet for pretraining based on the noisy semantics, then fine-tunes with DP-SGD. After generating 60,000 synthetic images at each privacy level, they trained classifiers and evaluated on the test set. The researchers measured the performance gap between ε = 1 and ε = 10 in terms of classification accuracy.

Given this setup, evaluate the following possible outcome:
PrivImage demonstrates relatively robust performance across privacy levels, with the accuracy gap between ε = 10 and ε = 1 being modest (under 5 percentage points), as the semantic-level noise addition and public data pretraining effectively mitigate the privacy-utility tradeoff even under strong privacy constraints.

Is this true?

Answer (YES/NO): YES